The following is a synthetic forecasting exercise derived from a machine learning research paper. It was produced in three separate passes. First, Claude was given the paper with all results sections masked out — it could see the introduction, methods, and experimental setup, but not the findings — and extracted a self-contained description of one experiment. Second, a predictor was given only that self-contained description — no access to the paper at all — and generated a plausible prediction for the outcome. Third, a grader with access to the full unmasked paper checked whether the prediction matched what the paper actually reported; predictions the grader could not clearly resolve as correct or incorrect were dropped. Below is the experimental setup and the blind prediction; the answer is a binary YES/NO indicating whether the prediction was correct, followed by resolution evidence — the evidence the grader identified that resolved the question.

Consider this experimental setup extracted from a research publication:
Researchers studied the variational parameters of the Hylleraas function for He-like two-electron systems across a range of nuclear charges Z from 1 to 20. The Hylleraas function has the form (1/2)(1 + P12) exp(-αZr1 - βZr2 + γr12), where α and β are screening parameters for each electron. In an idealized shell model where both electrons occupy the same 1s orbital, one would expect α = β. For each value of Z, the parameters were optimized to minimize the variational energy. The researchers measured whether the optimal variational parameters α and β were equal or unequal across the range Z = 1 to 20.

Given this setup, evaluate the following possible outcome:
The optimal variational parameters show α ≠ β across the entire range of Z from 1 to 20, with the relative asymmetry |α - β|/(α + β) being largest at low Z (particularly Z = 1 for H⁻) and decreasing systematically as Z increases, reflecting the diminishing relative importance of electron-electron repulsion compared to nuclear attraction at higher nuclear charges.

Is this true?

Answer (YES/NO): YES